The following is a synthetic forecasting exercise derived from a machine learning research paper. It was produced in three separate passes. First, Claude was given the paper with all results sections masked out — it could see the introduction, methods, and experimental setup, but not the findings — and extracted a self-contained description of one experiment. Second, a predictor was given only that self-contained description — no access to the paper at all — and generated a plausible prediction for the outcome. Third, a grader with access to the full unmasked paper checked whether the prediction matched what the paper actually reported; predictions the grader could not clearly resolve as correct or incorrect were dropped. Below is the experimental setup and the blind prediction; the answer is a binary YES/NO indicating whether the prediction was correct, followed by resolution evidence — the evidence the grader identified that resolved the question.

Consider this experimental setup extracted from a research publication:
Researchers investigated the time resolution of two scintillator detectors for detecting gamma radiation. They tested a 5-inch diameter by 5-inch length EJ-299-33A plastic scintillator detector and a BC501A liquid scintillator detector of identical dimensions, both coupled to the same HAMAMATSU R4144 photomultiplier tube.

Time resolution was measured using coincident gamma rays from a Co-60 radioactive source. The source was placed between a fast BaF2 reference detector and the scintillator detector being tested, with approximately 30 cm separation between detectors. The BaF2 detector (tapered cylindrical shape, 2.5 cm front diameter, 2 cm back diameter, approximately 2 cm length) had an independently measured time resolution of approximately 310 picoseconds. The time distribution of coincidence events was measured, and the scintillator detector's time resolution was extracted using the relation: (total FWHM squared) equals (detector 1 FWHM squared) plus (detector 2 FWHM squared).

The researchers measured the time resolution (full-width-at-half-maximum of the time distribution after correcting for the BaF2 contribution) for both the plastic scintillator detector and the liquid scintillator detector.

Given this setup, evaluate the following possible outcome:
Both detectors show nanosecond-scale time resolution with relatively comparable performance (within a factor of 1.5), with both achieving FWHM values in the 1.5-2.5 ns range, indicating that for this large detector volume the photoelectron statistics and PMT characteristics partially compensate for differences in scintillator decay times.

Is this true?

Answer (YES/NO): NO